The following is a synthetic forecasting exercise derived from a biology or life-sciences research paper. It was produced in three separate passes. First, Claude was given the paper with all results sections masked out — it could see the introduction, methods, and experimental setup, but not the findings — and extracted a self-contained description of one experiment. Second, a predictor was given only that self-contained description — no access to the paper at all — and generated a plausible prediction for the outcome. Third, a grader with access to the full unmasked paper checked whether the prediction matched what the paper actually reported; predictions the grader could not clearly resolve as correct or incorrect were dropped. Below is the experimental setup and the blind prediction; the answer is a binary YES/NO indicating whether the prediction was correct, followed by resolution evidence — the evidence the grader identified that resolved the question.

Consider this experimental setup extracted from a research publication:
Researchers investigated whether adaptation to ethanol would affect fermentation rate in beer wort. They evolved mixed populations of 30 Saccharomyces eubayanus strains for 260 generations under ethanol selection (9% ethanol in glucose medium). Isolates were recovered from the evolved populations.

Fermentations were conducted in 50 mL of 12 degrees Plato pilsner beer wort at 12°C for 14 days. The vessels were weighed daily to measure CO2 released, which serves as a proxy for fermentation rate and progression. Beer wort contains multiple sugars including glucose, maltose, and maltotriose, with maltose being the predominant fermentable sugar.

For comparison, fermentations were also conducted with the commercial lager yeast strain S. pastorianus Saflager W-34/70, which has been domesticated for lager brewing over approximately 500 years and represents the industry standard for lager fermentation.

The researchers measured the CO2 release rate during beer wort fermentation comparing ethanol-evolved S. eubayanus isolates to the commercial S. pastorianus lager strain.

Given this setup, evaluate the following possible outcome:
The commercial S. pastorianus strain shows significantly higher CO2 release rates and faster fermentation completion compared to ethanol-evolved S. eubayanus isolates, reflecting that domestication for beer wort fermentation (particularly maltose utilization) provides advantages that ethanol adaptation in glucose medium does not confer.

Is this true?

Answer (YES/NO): NO